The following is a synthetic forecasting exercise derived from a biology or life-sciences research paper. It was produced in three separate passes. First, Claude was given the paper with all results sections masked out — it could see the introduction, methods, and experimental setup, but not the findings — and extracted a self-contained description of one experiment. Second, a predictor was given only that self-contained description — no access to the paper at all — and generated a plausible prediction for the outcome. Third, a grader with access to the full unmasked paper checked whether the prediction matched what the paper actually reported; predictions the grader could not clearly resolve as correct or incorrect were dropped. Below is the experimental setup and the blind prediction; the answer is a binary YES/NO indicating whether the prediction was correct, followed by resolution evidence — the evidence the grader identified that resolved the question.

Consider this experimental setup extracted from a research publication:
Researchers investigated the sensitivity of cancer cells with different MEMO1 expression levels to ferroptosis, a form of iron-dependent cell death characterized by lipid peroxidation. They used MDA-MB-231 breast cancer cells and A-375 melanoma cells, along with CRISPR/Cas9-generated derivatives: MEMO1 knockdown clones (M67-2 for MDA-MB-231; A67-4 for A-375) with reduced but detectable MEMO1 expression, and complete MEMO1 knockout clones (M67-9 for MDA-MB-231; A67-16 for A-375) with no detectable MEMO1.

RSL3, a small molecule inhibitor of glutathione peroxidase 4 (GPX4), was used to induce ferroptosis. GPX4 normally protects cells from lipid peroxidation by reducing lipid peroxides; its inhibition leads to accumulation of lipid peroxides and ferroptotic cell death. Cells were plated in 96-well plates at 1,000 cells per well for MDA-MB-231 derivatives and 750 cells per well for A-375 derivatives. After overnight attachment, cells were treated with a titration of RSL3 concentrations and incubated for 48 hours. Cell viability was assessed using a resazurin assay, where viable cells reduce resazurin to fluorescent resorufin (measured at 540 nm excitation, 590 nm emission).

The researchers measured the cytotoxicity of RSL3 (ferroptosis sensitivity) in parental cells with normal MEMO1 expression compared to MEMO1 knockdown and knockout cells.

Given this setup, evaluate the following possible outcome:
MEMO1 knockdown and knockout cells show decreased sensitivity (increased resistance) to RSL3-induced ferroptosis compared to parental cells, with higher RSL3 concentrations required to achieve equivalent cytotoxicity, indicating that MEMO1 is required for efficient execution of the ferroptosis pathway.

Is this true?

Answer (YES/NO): NO